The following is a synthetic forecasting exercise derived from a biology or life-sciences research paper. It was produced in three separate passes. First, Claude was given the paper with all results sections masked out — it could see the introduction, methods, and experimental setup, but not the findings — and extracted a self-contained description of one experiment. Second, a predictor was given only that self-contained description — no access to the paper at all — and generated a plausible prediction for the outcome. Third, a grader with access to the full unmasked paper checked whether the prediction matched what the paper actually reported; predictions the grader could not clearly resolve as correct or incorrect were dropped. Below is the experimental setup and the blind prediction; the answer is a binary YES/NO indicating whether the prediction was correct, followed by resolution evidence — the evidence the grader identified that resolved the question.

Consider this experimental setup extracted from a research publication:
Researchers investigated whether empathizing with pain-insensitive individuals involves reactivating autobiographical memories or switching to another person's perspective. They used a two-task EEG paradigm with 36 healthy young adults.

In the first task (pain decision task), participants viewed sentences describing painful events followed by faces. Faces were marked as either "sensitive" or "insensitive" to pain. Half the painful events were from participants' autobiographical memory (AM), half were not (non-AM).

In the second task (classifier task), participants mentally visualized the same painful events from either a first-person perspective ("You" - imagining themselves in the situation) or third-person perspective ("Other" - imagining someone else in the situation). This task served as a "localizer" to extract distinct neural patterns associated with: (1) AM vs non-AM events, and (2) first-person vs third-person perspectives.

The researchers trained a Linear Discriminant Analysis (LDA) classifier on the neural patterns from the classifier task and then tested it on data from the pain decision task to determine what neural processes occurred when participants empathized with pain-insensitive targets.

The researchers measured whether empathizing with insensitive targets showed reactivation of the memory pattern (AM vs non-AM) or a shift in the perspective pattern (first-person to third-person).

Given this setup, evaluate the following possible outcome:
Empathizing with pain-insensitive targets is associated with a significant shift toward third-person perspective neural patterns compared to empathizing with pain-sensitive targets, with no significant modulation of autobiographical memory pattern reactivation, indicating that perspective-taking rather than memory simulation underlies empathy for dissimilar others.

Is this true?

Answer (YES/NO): NO